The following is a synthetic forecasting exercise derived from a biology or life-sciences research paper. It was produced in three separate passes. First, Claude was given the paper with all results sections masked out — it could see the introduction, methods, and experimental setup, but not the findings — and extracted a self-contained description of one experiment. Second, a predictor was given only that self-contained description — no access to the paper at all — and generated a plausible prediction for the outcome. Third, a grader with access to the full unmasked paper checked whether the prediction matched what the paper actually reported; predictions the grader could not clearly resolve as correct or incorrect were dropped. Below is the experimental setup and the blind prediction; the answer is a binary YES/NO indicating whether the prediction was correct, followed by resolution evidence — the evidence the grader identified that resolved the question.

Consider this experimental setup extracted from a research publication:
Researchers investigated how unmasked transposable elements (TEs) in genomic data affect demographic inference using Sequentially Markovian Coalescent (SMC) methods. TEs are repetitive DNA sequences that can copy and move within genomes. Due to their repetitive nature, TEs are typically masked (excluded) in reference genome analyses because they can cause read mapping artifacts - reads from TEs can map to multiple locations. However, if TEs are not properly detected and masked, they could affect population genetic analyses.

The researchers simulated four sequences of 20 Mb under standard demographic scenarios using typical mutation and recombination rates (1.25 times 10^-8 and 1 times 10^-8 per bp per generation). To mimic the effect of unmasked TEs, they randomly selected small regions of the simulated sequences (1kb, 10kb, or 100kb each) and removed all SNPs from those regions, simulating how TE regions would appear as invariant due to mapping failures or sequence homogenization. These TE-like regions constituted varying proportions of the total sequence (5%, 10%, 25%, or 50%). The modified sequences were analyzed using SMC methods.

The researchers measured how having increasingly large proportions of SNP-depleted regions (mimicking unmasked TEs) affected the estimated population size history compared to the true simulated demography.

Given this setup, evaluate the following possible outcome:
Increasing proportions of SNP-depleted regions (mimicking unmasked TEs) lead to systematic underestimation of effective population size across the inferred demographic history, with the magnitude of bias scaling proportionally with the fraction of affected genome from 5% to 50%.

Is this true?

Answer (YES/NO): NO